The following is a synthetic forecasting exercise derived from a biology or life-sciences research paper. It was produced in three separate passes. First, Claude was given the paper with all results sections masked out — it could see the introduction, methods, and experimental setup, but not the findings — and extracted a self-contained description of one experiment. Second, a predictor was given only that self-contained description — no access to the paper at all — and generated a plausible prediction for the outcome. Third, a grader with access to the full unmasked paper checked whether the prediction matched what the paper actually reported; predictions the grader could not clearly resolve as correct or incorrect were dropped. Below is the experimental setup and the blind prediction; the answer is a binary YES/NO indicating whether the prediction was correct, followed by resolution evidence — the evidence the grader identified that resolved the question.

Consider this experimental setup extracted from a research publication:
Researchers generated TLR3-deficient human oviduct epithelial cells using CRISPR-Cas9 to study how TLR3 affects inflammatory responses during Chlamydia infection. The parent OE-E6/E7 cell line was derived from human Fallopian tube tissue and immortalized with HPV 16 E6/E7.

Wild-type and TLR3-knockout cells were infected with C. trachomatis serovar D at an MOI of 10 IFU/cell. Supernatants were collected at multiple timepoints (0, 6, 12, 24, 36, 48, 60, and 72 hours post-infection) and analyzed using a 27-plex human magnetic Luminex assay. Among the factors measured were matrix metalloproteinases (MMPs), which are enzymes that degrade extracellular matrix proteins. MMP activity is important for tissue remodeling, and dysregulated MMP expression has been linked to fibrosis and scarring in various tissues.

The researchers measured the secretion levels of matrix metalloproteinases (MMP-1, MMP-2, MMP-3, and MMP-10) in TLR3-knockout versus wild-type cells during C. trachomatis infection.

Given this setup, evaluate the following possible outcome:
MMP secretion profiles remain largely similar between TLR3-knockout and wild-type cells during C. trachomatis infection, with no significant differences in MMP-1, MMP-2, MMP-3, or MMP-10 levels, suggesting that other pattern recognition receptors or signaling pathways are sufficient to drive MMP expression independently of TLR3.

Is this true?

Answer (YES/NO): NO